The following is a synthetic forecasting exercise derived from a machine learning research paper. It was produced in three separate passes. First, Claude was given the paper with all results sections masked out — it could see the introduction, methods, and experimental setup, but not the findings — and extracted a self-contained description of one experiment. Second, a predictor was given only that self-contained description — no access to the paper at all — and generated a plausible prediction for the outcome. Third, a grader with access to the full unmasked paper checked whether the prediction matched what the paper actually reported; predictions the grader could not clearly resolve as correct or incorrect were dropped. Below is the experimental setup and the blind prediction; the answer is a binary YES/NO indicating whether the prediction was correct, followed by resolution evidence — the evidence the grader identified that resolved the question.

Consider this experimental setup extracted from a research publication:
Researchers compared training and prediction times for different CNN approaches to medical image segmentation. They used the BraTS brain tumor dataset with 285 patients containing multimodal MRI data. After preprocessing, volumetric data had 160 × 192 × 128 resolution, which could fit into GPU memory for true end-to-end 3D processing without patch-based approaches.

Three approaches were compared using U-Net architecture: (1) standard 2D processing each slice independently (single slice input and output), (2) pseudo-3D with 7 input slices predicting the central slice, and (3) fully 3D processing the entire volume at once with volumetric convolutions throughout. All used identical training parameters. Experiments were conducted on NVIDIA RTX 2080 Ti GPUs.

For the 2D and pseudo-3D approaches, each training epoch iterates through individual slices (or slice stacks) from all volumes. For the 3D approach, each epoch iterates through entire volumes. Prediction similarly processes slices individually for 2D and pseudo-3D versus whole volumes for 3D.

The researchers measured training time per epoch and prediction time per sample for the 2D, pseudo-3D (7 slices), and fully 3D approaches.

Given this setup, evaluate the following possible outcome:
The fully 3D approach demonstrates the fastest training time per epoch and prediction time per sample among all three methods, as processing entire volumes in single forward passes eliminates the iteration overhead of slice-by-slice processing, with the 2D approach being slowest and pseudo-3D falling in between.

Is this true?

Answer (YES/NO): NO